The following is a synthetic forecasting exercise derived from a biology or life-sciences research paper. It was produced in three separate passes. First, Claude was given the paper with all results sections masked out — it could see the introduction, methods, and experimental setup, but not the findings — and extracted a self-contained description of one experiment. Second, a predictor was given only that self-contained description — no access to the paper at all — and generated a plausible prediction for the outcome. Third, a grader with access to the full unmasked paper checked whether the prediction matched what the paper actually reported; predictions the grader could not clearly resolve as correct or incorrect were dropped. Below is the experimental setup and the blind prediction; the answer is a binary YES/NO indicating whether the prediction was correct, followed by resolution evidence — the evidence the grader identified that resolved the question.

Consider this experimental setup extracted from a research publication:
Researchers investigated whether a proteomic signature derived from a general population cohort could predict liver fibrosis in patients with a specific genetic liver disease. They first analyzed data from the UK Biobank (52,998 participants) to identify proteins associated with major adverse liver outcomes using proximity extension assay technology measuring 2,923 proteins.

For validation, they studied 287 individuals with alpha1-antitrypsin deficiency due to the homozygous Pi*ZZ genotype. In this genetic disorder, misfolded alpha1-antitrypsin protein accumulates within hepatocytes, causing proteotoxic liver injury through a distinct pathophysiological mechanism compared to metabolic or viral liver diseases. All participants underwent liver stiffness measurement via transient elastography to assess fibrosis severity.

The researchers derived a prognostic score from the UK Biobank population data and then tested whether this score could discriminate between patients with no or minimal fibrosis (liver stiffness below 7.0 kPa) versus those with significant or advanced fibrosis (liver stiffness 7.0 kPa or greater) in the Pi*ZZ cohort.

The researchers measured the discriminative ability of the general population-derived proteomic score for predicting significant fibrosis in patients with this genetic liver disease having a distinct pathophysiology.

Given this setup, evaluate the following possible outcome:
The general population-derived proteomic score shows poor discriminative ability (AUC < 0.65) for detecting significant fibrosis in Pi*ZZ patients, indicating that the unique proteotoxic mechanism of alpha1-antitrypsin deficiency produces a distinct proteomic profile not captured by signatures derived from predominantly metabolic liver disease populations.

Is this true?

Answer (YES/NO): NO